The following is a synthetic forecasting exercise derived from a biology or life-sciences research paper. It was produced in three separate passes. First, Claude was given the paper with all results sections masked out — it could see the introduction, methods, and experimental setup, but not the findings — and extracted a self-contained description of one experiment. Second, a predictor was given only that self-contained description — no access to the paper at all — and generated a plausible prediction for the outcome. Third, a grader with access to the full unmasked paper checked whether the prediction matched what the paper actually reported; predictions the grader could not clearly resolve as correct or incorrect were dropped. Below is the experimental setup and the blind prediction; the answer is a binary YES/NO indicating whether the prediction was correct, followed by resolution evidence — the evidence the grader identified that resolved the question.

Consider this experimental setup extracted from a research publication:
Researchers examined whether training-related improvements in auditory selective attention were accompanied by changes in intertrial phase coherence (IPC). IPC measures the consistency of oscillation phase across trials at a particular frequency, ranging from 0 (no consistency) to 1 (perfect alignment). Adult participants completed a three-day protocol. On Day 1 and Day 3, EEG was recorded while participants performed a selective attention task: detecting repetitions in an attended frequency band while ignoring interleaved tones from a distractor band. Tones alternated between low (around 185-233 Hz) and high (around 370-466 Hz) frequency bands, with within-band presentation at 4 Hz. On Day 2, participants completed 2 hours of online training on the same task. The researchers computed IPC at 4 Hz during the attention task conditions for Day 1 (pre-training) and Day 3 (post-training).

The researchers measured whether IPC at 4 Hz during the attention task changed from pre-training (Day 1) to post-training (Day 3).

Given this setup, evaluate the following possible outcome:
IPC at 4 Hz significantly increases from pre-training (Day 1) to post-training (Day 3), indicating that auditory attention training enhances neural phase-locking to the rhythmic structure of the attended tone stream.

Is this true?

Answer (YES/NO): NO